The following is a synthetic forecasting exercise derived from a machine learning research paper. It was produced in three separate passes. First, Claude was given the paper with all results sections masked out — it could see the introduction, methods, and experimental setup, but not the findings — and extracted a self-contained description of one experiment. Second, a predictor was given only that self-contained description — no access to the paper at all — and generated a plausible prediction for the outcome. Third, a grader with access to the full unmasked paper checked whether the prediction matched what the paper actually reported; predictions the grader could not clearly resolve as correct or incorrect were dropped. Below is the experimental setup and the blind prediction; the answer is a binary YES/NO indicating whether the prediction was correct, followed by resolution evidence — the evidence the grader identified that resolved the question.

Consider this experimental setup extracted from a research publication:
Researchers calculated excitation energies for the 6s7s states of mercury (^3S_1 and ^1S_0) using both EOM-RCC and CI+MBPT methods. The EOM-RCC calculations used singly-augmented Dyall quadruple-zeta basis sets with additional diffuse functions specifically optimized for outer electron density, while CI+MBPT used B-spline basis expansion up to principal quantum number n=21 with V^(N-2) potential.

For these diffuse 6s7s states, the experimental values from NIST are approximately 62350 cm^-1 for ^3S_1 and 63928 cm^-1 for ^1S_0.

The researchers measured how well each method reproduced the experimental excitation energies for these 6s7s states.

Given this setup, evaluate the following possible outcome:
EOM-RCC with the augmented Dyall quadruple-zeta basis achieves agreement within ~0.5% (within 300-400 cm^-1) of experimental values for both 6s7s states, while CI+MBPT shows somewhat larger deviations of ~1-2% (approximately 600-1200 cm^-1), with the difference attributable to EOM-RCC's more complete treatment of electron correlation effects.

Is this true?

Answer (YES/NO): NO